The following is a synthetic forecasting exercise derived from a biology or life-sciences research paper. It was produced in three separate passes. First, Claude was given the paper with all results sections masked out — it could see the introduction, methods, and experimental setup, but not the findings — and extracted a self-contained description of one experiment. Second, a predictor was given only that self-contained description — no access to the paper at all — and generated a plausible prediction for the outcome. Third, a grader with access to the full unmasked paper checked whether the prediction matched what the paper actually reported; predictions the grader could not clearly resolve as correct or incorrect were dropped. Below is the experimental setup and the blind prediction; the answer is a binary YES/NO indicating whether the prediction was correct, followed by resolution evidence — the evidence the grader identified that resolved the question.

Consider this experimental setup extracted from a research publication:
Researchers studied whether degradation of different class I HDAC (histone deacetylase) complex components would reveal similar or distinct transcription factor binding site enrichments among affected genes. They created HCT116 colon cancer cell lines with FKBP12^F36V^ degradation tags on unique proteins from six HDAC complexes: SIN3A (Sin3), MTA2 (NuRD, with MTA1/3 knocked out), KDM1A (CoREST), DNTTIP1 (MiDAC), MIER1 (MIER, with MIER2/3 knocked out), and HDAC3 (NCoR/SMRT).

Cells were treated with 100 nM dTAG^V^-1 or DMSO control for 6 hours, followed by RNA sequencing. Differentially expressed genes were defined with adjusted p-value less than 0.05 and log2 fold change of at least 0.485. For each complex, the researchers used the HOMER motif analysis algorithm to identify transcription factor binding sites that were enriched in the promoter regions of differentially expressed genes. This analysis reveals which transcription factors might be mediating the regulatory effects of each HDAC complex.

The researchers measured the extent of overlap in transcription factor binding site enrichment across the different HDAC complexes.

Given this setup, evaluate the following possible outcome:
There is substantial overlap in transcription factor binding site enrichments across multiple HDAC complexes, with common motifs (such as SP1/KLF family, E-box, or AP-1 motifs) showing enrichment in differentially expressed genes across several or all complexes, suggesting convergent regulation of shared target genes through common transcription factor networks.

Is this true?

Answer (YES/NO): NO